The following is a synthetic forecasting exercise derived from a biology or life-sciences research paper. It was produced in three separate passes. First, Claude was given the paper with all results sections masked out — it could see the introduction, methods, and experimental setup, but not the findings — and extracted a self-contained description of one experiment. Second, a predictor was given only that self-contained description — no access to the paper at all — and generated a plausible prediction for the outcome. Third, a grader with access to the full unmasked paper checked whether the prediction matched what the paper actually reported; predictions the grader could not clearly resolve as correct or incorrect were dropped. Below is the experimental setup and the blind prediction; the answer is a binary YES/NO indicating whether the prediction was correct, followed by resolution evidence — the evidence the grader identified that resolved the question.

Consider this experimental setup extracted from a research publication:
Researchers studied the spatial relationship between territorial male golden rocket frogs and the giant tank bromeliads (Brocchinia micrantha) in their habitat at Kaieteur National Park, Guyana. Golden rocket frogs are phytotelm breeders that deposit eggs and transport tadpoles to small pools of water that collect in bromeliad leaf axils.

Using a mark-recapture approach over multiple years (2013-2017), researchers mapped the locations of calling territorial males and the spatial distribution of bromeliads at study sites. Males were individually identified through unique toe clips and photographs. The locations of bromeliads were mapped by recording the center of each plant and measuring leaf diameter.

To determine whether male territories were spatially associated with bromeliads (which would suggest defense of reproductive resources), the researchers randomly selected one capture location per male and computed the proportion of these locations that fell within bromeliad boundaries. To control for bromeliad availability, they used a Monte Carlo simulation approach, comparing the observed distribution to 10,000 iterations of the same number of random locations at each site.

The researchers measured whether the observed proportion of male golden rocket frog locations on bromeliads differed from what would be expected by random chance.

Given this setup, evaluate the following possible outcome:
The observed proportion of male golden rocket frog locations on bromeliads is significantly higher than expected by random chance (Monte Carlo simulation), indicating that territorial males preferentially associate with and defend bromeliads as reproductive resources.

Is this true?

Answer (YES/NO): YES